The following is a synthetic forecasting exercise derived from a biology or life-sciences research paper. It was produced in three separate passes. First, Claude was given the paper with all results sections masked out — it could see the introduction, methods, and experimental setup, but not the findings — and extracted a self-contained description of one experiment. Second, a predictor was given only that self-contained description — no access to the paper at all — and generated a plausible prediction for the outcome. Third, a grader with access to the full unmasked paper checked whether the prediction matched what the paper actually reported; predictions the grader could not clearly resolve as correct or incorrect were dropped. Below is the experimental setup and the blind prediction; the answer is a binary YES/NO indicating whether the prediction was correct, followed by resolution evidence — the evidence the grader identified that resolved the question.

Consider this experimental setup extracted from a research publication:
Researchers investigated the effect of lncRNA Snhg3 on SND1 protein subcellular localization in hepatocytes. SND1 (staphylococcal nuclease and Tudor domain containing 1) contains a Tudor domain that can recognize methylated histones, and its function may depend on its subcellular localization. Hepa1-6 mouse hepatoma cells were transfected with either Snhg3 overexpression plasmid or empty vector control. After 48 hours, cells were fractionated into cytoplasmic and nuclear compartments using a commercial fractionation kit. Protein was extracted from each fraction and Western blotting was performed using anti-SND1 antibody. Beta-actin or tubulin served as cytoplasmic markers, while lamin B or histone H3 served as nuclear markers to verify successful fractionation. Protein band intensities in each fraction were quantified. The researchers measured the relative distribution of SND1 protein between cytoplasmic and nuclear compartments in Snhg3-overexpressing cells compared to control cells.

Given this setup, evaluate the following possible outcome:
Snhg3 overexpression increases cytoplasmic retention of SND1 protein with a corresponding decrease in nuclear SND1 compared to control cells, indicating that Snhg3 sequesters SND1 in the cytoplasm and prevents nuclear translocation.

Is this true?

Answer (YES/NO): NO